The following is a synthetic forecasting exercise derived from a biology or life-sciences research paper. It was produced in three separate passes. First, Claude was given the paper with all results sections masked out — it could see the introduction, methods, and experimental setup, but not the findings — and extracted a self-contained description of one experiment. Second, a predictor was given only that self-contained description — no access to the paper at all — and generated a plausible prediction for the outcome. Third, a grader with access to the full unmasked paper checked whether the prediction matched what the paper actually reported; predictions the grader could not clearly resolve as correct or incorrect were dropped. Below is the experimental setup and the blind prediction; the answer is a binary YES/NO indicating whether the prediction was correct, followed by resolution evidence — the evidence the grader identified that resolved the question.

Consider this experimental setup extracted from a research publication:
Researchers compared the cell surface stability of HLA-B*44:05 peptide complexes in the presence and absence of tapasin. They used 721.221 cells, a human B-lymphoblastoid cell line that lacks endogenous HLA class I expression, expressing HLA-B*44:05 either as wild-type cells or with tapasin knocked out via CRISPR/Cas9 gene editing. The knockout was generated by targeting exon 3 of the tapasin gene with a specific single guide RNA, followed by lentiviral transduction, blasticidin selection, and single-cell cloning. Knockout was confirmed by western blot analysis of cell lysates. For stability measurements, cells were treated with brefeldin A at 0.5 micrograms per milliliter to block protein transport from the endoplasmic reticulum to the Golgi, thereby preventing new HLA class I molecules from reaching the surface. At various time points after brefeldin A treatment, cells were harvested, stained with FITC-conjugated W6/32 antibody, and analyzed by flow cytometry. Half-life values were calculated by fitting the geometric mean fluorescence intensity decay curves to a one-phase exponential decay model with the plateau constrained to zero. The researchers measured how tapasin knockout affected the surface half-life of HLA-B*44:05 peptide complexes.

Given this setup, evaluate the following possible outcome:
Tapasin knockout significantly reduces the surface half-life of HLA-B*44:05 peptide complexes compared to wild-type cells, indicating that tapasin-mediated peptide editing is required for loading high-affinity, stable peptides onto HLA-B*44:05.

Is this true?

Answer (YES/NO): NO